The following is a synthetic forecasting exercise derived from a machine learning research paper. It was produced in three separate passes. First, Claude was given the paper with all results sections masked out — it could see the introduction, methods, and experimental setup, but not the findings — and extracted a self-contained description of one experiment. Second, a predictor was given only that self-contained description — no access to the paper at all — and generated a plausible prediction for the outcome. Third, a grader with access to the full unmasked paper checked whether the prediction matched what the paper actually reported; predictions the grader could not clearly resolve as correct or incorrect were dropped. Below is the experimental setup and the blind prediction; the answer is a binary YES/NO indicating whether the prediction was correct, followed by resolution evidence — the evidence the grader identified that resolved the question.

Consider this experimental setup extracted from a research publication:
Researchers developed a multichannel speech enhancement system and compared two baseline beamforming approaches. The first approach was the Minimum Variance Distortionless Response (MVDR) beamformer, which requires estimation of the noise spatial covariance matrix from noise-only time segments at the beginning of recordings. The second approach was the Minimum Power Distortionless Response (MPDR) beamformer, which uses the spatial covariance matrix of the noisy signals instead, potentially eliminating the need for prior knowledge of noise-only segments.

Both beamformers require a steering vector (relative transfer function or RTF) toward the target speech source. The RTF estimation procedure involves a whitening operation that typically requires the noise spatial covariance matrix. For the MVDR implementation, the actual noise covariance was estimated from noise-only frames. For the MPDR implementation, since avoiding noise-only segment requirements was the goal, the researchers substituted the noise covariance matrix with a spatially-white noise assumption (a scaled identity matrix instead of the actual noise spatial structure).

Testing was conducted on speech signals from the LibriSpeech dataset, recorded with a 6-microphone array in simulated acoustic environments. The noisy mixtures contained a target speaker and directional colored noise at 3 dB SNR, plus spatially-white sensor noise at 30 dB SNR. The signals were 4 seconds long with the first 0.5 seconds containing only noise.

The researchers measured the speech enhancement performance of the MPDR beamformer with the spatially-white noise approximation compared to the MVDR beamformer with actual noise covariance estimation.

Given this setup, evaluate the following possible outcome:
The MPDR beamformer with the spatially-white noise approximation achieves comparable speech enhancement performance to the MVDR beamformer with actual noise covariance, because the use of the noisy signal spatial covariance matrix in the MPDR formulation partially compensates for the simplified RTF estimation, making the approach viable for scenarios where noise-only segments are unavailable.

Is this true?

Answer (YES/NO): NO